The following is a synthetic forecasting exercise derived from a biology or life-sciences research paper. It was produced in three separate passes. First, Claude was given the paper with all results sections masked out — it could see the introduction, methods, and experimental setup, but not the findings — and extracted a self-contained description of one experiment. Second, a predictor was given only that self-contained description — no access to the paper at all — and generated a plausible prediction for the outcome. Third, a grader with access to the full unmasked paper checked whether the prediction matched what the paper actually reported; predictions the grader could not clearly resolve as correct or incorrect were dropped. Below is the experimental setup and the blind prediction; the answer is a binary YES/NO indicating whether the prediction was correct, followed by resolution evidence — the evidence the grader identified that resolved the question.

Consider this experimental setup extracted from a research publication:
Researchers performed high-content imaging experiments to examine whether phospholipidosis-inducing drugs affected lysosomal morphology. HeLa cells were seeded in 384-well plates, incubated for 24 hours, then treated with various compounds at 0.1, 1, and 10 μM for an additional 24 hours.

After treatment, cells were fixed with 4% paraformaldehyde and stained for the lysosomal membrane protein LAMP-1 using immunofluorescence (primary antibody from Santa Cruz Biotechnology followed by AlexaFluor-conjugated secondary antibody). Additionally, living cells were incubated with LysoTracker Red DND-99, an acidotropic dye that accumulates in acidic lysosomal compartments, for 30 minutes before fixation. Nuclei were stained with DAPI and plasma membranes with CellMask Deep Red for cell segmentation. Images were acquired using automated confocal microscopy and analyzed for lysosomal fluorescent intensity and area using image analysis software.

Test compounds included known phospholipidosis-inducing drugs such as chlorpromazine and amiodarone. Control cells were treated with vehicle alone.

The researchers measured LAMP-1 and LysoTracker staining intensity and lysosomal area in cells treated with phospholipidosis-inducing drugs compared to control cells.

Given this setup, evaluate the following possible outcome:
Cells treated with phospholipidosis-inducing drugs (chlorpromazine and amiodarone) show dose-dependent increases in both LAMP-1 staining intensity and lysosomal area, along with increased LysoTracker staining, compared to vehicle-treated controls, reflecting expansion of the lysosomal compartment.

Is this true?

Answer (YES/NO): YES